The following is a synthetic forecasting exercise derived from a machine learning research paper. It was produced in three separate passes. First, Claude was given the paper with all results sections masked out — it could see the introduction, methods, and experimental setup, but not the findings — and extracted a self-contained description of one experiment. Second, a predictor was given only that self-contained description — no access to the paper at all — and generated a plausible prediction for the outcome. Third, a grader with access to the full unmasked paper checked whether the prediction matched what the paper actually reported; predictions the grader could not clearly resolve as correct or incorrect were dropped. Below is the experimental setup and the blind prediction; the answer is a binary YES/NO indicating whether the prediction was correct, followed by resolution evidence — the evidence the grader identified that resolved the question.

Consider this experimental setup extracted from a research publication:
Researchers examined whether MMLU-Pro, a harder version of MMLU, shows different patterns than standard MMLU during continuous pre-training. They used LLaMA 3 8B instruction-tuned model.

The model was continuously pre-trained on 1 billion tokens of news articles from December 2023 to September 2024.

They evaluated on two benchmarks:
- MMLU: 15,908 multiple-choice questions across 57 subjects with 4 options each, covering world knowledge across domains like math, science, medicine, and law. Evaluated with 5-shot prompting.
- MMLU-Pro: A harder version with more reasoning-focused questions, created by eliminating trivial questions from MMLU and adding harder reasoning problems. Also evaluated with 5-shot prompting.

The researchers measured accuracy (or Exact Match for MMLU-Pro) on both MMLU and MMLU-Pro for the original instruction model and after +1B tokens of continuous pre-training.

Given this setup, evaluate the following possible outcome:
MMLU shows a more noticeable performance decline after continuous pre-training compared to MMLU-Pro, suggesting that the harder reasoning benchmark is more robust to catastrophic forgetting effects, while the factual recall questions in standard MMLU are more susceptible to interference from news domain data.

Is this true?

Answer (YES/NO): NO